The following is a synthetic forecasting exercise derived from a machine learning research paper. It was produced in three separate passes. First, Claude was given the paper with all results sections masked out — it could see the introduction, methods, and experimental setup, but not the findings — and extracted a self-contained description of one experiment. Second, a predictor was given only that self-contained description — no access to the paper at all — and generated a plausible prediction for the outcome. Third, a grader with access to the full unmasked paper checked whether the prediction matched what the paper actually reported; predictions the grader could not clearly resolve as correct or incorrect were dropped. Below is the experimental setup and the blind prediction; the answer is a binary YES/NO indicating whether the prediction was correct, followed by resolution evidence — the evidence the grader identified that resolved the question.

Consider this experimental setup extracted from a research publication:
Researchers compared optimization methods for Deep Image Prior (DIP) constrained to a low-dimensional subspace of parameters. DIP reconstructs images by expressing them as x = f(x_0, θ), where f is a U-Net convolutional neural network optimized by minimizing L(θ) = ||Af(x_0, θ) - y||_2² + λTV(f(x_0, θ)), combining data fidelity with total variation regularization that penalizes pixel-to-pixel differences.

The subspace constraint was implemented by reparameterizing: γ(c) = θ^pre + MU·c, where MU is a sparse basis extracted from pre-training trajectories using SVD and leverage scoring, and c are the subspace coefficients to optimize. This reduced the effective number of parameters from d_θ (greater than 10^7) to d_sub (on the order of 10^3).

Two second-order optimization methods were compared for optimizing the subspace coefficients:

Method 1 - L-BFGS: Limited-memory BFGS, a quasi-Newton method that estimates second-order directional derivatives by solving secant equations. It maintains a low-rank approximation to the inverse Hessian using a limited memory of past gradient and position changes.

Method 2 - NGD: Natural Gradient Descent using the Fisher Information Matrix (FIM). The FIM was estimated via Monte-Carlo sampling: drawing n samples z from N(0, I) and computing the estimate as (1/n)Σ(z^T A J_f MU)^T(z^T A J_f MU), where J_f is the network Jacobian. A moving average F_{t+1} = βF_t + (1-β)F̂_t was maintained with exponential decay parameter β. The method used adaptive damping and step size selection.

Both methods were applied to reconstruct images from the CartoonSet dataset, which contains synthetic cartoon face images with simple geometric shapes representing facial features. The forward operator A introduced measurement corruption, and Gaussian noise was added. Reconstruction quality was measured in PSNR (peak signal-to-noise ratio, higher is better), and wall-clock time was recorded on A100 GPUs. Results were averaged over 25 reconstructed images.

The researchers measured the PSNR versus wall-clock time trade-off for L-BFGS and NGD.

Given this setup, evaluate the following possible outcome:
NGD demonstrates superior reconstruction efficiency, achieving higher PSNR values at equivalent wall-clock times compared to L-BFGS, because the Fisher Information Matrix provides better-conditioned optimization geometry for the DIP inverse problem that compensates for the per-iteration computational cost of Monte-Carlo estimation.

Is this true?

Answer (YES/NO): NO